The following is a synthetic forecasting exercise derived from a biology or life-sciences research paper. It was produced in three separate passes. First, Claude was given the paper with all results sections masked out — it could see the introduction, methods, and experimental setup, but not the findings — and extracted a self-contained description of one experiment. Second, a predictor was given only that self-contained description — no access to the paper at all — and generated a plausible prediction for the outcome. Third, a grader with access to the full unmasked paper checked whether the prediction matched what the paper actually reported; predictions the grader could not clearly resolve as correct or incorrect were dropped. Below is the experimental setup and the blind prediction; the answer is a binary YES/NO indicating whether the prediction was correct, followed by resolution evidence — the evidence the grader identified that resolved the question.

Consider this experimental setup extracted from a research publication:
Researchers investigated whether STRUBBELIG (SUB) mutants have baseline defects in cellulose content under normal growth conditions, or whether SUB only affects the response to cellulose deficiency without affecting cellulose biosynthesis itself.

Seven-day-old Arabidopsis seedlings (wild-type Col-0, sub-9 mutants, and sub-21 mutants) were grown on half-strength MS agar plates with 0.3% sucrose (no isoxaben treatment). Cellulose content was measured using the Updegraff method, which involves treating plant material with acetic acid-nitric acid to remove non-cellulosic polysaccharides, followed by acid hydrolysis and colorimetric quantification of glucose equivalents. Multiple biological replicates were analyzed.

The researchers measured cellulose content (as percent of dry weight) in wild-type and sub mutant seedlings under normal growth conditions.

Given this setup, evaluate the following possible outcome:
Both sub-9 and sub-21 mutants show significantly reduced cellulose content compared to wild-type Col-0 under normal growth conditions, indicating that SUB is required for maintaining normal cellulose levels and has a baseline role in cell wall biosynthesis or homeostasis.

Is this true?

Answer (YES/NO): NO